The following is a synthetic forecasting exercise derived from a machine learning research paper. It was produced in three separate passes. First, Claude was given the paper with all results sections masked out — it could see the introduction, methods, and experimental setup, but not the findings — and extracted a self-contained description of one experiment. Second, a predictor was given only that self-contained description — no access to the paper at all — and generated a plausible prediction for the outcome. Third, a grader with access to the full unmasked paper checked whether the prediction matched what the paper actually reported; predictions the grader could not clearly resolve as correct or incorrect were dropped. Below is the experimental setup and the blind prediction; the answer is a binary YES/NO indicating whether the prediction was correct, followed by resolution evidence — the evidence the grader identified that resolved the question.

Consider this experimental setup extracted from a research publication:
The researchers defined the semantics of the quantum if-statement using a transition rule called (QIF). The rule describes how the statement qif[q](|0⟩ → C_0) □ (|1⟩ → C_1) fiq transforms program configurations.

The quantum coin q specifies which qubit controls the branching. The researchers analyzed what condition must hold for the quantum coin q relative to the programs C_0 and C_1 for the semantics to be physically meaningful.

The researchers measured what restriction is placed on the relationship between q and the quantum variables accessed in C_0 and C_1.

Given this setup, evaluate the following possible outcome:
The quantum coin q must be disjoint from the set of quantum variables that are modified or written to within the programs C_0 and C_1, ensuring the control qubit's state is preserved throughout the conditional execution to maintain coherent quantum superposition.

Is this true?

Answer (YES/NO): NO